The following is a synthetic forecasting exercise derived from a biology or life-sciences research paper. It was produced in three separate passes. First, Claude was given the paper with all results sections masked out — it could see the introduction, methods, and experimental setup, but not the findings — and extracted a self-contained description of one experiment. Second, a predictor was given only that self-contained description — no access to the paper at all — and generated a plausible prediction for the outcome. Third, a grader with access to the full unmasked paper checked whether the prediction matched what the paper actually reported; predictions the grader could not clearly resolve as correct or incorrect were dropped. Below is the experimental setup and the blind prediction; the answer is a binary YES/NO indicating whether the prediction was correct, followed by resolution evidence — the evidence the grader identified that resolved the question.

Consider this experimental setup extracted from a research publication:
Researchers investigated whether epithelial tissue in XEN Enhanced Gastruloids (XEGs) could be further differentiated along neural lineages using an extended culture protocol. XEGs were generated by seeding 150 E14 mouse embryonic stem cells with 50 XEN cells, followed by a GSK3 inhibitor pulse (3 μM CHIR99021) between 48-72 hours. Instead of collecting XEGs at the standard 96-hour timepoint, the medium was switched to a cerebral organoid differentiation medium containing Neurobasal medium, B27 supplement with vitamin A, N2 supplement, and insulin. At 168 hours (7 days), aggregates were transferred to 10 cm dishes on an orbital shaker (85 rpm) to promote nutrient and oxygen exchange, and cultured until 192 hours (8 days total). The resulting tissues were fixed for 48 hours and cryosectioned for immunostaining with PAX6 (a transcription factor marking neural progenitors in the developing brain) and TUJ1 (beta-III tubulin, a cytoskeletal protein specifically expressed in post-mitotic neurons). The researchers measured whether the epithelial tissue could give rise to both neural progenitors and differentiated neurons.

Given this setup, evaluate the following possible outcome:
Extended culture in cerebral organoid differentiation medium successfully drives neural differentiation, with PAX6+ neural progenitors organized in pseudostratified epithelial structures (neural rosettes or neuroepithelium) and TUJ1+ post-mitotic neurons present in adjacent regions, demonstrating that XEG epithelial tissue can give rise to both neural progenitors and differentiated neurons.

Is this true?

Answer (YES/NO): YES